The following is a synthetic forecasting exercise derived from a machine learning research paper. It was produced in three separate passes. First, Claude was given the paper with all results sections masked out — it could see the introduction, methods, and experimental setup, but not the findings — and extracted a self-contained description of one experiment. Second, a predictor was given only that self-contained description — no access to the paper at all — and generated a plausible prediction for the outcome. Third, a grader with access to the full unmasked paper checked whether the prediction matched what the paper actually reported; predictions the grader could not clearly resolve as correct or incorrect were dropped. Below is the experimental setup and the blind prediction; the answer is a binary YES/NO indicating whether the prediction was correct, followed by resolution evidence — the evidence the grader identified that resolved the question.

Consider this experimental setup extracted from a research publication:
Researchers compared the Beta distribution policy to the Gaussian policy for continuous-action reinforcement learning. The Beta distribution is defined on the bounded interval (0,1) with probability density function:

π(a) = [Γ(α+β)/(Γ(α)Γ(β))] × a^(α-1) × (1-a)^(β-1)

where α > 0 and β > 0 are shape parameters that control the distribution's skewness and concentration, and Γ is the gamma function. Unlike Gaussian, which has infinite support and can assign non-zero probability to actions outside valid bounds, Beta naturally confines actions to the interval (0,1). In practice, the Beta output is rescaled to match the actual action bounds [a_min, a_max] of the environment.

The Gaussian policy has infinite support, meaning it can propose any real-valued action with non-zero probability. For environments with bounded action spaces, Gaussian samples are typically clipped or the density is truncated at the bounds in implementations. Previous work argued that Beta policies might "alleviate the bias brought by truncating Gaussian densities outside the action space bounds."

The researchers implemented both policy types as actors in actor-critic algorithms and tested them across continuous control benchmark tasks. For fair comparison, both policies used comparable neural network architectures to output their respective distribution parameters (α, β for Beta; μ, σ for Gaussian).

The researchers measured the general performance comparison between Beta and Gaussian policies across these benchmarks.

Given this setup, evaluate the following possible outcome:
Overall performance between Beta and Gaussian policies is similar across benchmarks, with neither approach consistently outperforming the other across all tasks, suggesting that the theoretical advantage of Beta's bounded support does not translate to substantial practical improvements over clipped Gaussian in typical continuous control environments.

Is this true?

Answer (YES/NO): NO